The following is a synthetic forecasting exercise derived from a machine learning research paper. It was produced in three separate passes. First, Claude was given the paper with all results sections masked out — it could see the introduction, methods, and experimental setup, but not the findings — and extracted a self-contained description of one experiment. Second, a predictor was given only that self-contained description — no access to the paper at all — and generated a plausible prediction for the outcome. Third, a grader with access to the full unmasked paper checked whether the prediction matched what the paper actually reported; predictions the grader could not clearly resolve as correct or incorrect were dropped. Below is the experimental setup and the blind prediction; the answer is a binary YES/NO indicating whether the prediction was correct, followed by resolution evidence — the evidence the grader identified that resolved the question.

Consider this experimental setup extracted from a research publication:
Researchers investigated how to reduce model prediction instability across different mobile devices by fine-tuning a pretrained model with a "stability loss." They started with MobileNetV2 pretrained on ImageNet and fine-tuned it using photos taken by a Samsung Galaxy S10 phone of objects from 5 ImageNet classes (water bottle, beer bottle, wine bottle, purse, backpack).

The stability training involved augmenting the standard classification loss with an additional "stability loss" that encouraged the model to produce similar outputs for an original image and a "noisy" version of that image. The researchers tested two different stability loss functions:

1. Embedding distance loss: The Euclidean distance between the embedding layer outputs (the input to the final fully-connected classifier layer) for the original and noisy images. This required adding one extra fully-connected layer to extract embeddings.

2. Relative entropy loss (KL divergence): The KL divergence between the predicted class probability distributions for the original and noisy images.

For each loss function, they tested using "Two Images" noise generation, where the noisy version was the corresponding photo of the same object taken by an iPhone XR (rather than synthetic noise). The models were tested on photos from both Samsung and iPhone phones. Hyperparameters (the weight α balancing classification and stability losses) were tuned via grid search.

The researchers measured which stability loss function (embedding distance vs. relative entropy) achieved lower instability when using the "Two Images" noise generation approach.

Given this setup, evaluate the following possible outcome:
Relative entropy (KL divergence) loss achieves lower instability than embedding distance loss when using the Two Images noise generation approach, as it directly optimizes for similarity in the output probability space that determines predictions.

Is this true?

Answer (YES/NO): NO